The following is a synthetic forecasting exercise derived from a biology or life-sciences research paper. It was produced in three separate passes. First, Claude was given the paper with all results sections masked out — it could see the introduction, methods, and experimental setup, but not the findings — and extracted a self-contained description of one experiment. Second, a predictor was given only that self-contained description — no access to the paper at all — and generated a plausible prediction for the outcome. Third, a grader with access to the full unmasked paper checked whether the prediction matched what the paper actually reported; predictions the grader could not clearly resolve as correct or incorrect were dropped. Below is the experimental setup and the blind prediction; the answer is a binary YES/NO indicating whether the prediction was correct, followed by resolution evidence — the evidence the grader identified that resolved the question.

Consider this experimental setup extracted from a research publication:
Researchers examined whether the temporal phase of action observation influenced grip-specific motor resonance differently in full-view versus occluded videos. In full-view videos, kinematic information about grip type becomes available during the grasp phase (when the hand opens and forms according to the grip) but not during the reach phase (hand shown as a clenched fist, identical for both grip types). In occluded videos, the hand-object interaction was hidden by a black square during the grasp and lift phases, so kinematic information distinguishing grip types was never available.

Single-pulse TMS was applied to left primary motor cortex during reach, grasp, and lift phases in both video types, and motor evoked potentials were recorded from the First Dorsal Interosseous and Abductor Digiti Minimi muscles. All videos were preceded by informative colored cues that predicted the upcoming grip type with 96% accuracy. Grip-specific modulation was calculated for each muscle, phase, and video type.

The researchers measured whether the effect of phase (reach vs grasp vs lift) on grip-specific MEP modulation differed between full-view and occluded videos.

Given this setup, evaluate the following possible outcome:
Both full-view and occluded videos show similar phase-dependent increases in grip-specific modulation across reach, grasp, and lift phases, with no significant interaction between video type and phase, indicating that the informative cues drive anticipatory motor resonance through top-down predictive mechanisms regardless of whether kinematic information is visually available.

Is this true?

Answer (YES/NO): NO